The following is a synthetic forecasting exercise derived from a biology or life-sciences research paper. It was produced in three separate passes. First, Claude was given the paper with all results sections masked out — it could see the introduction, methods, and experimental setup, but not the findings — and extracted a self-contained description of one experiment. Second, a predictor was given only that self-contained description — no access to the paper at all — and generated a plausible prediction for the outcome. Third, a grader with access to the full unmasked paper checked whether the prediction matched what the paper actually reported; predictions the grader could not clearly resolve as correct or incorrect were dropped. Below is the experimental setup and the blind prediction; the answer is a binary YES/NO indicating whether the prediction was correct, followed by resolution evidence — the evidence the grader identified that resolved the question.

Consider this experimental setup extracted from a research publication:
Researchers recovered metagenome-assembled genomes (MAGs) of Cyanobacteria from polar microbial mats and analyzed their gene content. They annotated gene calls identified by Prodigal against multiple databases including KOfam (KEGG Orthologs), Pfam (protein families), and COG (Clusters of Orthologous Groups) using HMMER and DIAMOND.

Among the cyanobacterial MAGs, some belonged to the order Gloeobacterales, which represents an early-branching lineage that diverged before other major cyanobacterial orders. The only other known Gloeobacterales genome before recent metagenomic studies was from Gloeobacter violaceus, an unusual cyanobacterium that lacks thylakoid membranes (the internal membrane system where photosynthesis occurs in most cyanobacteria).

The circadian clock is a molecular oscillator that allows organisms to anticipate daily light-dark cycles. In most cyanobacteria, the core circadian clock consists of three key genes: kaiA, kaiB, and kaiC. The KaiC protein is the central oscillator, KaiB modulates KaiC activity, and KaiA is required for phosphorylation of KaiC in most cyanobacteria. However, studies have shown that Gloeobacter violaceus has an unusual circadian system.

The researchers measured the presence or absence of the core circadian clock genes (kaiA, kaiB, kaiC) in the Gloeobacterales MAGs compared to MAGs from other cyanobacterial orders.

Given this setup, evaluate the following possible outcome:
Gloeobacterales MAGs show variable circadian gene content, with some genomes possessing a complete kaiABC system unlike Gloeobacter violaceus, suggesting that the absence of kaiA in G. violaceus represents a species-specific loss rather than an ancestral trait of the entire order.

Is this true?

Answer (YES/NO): NO